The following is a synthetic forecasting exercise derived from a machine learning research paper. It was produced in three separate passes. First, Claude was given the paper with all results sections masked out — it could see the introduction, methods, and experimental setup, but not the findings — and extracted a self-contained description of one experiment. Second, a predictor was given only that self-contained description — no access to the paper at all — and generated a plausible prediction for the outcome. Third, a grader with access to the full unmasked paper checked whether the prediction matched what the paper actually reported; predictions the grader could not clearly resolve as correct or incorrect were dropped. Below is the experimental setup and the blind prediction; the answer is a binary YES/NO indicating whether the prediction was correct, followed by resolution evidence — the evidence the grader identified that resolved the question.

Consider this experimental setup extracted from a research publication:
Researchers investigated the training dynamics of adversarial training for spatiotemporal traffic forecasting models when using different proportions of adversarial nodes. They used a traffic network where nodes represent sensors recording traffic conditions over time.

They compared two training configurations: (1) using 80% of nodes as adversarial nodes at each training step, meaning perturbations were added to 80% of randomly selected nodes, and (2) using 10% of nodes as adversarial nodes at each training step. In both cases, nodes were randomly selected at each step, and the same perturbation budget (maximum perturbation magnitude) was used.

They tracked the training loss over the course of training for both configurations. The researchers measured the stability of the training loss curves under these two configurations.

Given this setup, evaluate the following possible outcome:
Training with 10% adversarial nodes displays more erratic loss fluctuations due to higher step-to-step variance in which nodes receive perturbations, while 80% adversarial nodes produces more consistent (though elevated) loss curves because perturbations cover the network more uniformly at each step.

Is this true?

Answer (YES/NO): NO